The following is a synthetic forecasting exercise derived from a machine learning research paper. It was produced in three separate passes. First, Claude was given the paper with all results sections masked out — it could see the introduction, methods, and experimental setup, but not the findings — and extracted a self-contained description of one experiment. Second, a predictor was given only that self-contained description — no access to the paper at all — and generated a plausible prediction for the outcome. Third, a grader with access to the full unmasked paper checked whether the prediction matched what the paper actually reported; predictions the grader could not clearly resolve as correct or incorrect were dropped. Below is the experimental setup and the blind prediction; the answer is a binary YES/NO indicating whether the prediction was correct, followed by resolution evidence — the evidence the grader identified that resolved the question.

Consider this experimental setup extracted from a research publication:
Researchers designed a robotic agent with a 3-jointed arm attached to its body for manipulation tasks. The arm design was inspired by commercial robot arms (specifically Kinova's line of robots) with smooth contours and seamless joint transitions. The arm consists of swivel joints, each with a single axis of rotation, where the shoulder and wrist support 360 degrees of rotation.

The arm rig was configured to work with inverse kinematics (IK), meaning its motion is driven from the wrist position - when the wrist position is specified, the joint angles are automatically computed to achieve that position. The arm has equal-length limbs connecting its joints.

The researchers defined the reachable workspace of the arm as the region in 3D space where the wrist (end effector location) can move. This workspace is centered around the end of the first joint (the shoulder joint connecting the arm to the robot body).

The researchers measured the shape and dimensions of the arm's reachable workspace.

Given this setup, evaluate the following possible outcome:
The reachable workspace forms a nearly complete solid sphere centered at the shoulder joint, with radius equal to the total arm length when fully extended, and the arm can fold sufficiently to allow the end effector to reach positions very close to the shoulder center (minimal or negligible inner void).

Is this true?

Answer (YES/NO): NO